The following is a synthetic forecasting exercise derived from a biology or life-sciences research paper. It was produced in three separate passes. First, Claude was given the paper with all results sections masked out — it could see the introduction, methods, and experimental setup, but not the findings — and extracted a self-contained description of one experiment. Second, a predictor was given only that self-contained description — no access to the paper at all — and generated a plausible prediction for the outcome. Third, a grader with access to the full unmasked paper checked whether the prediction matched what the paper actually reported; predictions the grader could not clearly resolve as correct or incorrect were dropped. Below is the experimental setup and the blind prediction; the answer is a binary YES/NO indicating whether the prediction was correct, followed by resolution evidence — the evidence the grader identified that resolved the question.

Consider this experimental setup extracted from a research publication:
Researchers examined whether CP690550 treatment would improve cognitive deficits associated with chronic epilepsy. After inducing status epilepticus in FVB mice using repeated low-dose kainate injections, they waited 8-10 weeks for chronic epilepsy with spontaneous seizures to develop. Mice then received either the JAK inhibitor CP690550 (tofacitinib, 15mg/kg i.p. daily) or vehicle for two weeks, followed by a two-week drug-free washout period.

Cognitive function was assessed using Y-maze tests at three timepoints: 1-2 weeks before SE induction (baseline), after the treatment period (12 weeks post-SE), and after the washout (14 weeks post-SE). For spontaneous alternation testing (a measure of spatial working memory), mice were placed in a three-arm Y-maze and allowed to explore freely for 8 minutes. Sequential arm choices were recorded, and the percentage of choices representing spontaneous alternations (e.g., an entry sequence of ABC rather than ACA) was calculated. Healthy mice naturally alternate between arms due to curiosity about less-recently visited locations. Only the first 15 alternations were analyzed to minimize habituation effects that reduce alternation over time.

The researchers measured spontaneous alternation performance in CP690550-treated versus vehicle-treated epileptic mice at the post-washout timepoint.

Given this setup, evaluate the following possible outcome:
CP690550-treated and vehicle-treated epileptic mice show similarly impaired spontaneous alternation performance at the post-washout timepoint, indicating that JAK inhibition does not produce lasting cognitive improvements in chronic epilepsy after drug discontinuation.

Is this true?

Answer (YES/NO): NO